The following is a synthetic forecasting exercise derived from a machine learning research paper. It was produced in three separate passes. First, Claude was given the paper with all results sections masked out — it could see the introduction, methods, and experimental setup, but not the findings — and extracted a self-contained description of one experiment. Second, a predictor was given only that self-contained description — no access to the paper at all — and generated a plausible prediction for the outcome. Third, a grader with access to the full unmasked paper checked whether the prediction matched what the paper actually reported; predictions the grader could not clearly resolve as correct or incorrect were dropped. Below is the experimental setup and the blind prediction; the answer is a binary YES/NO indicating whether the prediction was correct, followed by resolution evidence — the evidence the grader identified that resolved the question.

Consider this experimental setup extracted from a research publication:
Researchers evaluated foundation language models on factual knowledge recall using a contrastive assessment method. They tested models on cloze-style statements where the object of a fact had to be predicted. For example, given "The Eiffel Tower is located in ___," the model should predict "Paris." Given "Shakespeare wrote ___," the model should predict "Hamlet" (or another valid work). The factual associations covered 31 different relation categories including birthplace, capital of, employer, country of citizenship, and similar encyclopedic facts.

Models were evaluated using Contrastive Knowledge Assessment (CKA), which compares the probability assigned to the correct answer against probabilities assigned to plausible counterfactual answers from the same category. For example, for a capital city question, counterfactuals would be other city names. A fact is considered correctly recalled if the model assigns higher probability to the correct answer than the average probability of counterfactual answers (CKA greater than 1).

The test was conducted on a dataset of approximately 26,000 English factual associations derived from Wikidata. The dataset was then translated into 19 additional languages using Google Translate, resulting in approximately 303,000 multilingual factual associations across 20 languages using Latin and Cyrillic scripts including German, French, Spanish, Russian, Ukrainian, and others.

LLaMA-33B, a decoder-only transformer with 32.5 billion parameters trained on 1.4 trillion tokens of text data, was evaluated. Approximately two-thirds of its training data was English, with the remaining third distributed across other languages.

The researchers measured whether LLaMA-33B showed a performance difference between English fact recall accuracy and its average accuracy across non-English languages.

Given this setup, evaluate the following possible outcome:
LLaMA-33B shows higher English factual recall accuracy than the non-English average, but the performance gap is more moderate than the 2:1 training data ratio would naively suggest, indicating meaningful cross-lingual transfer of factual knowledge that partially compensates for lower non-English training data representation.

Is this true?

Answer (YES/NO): YES